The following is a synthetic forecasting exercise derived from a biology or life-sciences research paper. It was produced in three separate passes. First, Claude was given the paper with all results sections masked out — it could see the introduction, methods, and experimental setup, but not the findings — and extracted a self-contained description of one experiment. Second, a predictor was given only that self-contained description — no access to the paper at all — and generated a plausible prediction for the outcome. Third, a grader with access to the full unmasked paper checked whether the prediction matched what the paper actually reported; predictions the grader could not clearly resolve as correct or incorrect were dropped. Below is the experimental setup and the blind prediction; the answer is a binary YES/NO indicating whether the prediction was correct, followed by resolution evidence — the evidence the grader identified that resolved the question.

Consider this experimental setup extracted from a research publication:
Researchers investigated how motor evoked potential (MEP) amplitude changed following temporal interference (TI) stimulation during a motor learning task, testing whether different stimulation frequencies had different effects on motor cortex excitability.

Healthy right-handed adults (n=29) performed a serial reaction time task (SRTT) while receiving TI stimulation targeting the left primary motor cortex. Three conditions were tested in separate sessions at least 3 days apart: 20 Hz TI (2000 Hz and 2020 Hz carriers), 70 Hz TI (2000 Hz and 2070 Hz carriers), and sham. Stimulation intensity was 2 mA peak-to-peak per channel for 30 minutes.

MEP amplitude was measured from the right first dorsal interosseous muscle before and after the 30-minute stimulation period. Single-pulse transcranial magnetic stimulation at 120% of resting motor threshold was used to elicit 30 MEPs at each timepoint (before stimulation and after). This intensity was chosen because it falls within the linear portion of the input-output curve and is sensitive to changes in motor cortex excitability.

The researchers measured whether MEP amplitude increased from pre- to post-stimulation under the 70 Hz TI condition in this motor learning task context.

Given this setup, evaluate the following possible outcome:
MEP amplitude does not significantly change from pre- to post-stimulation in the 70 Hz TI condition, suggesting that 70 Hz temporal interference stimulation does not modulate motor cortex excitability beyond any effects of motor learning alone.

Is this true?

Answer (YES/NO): YES